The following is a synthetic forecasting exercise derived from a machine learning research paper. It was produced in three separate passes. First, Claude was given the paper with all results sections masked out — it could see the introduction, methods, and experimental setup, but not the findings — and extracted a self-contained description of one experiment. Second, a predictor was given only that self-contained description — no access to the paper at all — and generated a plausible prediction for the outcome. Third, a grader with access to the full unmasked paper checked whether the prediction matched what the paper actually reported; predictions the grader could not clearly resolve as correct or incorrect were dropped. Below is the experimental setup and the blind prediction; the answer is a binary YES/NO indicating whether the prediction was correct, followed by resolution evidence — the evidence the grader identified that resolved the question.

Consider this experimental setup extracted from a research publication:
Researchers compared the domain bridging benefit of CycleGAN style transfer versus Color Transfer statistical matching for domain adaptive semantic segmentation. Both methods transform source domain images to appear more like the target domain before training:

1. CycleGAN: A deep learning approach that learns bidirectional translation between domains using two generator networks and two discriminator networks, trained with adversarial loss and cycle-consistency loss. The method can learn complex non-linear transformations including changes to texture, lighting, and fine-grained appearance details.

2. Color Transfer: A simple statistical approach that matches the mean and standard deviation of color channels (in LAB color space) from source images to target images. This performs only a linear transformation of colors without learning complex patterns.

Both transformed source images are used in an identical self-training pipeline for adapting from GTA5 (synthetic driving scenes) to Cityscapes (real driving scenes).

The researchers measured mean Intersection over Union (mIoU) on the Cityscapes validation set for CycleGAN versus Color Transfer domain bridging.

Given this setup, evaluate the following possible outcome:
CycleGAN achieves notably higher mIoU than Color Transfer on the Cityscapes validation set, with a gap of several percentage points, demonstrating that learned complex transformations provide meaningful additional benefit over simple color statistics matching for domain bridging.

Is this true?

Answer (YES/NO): NO